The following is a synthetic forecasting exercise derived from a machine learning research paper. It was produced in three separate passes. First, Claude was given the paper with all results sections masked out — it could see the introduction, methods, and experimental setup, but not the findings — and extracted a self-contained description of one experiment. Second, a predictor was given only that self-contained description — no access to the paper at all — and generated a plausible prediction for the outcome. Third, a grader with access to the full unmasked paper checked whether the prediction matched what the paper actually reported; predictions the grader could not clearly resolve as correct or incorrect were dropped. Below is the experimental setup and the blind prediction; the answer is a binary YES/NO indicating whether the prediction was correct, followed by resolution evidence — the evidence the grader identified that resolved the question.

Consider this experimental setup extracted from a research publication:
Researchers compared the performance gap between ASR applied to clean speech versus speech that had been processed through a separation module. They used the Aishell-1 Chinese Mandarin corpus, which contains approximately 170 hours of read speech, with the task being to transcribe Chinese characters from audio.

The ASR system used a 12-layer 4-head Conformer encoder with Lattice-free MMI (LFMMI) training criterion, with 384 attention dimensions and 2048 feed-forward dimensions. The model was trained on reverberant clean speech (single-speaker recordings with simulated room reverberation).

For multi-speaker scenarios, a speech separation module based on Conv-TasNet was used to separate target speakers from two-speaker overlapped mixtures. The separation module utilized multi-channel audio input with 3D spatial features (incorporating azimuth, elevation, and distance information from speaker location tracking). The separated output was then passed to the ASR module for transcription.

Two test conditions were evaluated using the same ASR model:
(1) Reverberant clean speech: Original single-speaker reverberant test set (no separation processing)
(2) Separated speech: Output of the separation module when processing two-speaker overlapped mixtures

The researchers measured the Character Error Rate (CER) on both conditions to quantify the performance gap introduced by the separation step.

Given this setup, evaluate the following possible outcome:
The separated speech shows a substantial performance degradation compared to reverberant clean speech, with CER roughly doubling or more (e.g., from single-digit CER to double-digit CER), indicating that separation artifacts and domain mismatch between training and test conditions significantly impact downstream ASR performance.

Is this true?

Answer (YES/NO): YES